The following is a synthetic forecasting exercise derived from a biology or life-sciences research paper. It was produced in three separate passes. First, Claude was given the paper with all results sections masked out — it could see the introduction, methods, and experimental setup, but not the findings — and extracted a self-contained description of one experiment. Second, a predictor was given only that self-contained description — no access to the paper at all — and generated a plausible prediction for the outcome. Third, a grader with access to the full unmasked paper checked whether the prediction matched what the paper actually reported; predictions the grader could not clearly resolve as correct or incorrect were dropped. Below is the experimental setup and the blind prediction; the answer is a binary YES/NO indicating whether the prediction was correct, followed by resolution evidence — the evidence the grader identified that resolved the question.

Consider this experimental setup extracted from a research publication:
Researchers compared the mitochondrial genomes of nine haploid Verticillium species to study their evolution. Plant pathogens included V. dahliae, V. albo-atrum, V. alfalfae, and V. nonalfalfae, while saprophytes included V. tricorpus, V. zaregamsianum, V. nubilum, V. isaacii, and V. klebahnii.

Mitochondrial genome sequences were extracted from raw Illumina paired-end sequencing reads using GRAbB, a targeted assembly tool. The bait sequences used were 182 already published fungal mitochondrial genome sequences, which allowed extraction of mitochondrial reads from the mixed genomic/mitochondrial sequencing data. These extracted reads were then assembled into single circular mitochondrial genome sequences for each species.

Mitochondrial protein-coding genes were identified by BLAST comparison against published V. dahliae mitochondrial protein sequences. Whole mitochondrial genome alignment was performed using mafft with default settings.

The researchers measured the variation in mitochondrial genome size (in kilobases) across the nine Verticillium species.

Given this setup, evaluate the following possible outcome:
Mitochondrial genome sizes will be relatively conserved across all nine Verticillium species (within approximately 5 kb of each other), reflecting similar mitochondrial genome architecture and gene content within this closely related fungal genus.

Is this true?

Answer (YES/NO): YES